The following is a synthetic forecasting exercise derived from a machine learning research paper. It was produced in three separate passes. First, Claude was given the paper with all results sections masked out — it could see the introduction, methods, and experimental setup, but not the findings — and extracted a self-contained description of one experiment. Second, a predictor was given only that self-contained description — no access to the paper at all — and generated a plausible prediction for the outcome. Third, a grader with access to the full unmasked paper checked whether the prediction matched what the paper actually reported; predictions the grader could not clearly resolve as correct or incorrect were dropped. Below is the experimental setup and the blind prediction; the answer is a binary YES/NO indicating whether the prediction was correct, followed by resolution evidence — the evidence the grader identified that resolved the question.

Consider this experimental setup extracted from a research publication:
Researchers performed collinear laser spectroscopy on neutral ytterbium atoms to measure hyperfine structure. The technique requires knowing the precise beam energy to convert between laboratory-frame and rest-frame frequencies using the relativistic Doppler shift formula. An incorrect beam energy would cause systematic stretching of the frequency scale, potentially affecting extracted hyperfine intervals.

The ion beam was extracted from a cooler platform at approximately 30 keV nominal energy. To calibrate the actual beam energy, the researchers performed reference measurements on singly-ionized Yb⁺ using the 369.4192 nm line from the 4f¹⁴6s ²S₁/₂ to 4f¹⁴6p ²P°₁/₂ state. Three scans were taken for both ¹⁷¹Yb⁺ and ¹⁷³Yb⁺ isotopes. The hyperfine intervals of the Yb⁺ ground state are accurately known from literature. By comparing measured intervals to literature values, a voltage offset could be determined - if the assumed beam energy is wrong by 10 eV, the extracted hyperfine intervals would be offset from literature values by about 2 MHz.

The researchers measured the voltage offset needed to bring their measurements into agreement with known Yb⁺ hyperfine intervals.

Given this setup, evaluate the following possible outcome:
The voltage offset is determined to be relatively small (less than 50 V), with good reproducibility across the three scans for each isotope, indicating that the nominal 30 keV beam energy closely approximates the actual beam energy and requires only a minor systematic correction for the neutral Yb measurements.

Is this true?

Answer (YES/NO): YES